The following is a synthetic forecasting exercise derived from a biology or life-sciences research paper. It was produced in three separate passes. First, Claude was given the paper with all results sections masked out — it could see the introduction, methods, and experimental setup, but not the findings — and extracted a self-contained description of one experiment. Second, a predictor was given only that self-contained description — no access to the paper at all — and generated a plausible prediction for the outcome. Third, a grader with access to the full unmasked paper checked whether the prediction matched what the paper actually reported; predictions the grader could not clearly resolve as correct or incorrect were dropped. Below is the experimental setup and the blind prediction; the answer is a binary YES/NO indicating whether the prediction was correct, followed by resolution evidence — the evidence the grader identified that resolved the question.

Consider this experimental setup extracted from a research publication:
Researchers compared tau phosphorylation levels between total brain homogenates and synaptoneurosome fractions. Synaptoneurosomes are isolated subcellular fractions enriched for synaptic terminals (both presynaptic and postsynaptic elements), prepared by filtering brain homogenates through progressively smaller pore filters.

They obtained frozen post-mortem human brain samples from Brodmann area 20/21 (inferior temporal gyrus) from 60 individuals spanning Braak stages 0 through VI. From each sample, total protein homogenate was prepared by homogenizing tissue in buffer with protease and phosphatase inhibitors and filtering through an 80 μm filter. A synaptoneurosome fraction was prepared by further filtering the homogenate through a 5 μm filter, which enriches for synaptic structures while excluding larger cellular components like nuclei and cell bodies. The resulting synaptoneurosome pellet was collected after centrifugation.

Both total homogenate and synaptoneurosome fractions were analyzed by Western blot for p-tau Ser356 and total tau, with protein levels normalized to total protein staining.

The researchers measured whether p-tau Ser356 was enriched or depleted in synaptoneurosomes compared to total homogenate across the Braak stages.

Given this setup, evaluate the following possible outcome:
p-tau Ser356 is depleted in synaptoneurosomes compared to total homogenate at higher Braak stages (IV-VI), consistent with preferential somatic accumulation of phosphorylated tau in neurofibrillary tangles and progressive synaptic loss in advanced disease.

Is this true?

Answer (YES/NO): YES